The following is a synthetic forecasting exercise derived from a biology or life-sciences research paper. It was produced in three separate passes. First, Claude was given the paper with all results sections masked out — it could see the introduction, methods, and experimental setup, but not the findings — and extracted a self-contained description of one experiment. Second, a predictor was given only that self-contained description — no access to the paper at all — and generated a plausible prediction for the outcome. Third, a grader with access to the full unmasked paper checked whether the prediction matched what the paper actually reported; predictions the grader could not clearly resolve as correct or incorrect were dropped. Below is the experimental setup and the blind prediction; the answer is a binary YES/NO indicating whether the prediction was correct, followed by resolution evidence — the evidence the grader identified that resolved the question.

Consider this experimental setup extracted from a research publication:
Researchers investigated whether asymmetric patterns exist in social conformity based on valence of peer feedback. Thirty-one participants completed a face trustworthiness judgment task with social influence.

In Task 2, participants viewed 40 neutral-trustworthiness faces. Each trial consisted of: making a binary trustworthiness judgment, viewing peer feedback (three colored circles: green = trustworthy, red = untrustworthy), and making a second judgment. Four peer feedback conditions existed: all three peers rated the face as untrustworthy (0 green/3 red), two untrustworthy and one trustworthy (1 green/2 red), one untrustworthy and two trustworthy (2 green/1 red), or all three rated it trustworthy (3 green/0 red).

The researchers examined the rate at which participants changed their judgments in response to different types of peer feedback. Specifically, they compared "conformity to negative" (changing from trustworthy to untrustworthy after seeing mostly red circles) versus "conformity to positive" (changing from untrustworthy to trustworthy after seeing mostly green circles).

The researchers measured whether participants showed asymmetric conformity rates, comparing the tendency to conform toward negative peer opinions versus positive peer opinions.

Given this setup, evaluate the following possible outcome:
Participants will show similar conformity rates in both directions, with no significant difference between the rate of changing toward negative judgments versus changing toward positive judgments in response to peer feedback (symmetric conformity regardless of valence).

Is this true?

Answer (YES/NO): NO